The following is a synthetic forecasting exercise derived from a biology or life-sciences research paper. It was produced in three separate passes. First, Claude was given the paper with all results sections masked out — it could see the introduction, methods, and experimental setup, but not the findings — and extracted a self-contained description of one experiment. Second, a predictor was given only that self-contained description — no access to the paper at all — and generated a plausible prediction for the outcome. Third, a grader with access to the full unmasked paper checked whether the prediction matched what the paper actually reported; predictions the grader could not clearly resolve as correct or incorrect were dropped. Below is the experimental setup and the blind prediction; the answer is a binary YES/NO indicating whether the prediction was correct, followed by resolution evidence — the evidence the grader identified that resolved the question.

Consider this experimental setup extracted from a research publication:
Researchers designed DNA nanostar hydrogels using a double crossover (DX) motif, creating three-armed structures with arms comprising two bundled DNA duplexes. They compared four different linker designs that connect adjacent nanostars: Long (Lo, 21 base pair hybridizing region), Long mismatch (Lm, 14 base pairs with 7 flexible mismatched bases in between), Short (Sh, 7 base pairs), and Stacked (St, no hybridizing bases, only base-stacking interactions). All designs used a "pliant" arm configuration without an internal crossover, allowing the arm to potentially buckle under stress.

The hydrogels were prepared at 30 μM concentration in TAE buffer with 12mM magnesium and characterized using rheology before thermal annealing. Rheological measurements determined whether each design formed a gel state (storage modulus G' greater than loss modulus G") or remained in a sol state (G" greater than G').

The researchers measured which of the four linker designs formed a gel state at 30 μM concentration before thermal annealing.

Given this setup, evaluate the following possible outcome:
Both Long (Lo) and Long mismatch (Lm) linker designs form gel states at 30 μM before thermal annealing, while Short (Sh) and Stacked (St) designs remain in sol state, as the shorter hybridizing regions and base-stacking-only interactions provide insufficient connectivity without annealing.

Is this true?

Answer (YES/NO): NO